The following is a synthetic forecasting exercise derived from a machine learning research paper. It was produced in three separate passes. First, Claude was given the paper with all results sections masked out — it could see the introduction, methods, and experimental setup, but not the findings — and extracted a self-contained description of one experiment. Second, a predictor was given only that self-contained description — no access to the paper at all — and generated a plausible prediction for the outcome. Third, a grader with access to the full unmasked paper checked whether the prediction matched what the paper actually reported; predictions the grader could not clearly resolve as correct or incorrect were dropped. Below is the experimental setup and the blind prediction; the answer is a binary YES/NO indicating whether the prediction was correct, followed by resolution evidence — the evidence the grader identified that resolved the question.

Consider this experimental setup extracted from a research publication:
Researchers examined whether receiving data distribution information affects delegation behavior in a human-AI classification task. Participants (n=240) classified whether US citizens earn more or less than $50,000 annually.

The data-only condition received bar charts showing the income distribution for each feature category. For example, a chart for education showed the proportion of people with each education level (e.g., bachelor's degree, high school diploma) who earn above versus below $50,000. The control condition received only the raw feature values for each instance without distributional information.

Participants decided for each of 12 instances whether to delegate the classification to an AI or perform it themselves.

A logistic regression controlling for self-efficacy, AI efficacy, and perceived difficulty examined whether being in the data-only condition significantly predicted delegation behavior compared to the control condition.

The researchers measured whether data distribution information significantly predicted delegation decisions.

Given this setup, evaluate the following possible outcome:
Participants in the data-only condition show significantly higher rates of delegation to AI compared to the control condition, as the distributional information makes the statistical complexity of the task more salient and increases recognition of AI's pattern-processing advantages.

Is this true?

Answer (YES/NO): NO